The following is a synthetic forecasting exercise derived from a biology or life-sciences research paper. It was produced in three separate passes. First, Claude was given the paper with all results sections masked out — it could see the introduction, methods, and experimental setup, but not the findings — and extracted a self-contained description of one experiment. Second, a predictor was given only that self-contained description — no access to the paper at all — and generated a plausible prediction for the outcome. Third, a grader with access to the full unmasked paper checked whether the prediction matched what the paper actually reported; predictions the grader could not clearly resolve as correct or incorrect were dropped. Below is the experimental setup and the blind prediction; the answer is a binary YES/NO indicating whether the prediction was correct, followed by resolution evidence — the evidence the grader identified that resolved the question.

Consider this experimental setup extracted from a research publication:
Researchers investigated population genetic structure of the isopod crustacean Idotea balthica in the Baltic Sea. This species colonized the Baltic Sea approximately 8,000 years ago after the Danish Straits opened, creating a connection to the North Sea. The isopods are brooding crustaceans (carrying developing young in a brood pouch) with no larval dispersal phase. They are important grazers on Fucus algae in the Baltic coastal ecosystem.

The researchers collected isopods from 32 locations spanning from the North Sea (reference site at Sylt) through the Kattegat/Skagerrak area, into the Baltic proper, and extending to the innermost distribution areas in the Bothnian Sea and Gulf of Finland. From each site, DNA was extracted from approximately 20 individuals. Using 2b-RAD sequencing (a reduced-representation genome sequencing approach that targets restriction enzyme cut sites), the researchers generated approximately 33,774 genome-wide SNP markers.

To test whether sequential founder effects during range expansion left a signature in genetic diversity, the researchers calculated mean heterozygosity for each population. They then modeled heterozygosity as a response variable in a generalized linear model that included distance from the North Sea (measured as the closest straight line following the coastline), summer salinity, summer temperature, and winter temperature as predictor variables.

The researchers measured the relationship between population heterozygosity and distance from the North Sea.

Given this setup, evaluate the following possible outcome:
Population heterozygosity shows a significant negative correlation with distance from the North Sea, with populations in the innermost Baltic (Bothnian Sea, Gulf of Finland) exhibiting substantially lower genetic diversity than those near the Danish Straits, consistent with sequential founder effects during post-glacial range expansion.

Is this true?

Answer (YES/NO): NO